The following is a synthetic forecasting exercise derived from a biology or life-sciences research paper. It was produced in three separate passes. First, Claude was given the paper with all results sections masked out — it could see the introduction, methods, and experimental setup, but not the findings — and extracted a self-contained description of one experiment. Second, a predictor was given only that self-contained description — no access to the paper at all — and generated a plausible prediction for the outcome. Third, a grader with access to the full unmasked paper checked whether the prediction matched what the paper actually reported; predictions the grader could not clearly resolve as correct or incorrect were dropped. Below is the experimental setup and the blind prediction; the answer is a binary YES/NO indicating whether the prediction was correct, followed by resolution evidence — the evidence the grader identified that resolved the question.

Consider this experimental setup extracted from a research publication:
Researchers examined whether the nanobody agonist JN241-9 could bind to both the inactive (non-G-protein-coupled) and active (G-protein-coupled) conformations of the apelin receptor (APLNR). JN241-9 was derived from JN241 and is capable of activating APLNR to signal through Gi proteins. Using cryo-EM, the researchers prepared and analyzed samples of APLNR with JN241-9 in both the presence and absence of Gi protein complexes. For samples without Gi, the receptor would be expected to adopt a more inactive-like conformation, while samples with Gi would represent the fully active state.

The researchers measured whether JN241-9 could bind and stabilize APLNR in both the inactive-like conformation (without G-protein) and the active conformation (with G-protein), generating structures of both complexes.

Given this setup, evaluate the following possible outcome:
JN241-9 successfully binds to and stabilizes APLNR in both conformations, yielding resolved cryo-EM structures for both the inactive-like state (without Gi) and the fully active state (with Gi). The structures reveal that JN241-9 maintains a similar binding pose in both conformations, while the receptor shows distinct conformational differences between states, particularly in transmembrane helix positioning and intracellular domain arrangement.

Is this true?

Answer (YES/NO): NO